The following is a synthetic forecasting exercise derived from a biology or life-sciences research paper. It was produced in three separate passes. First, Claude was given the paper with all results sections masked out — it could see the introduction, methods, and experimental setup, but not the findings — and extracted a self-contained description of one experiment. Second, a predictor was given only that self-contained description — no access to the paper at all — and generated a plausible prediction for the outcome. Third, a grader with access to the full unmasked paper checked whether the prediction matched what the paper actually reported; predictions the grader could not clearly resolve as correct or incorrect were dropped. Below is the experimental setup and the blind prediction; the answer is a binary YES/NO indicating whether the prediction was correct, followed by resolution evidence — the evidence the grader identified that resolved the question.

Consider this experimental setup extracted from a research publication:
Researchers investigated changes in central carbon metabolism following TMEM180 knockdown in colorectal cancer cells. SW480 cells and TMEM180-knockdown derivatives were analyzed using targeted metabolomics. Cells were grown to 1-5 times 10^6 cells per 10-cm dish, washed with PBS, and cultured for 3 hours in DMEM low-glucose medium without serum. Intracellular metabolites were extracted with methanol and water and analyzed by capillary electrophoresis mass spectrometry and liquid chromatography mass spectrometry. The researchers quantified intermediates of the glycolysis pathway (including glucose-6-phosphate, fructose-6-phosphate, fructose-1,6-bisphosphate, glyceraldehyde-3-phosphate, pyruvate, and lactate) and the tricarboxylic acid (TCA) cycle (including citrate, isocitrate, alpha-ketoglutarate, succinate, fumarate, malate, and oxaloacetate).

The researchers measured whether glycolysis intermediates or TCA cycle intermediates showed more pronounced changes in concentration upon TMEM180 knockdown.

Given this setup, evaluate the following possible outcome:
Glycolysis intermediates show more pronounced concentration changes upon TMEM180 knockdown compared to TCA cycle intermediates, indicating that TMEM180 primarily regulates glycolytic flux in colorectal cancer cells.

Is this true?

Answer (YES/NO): YES